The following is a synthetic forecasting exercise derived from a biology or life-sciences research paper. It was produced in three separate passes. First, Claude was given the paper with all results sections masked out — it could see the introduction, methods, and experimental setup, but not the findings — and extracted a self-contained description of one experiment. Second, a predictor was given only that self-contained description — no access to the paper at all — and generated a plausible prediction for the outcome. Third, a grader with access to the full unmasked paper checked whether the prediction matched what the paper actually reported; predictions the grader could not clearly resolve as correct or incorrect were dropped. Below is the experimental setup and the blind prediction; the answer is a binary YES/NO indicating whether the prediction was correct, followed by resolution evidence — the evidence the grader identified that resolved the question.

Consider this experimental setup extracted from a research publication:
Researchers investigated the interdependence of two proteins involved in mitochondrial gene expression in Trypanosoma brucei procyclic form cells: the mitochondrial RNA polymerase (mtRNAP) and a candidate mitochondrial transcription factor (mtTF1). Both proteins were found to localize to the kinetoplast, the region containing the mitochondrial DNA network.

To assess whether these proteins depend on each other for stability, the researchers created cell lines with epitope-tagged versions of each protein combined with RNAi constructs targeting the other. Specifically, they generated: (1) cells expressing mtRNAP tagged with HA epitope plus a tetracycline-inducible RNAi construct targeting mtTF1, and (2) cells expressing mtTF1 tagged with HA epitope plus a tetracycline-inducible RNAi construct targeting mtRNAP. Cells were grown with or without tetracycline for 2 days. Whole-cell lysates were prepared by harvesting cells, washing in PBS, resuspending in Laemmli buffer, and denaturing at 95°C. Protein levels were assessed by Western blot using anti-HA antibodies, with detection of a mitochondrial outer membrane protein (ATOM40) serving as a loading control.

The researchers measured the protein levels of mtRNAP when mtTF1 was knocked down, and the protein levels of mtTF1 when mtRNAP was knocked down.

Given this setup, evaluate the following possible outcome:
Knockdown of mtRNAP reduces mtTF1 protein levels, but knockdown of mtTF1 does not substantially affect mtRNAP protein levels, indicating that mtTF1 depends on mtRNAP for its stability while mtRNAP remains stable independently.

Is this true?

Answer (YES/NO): NO